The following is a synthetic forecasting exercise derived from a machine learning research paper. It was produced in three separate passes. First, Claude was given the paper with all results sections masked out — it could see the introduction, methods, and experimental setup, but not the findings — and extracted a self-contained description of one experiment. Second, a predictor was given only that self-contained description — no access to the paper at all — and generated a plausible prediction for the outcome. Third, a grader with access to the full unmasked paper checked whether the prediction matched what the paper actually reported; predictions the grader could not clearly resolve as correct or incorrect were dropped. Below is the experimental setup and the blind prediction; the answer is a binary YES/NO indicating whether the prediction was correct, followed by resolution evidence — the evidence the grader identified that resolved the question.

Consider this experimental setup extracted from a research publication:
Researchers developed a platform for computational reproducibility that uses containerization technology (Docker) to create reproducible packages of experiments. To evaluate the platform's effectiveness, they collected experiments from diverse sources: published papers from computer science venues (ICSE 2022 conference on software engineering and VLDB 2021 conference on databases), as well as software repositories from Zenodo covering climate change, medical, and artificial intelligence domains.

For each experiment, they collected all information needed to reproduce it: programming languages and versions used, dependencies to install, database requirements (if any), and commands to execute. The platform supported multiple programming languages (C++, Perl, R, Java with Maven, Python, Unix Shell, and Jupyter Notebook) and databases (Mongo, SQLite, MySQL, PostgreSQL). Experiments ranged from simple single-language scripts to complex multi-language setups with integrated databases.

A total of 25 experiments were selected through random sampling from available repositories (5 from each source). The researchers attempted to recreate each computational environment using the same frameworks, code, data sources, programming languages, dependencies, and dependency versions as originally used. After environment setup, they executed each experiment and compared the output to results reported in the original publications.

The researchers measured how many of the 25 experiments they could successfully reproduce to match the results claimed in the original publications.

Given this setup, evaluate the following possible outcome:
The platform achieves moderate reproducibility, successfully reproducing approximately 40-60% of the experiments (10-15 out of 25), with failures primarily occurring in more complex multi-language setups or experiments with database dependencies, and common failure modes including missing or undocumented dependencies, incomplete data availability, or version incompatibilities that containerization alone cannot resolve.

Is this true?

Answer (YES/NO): NO